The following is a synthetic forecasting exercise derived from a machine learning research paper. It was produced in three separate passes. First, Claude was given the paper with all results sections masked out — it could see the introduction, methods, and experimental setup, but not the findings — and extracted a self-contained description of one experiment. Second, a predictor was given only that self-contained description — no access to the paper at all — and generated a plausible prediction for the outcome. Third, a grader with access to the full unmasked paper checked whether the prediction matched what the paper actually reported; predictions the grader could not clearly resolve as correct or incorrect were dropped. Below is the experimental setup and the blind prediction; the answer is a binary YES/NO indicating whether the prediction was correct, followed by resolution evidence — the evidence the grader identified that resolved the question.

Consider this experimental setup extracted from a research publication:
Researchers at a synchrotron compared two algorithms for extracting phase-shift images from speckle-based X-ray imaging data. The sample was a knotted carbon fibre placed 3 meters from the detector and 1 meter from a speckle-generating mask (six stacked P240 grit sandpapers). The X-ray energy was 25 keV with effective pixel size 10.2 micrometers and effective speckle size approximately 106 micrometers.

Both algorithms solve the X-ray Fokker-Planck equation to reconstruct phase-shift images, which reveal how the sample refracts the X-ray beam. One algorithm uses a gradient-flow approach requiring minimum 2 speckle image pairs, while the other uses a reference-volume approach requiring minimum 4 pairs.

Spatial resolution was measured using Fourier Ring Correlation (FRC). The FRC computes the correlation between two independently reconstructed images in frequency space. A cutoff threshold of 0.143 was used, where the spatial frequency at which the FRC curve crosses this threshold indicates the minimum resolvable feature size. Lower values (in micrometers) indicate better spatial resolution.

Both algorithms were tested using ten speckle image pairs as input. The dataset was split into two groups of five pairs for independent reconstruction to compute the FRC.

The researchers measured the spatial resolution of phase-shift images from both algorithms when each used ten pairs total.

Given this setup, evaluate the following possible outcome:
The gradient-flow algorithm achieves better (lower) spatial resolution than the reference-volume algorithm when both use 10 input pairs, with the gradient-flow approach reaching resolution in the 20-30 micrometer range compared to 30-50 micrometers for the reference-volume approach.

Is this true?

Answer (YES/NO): NO